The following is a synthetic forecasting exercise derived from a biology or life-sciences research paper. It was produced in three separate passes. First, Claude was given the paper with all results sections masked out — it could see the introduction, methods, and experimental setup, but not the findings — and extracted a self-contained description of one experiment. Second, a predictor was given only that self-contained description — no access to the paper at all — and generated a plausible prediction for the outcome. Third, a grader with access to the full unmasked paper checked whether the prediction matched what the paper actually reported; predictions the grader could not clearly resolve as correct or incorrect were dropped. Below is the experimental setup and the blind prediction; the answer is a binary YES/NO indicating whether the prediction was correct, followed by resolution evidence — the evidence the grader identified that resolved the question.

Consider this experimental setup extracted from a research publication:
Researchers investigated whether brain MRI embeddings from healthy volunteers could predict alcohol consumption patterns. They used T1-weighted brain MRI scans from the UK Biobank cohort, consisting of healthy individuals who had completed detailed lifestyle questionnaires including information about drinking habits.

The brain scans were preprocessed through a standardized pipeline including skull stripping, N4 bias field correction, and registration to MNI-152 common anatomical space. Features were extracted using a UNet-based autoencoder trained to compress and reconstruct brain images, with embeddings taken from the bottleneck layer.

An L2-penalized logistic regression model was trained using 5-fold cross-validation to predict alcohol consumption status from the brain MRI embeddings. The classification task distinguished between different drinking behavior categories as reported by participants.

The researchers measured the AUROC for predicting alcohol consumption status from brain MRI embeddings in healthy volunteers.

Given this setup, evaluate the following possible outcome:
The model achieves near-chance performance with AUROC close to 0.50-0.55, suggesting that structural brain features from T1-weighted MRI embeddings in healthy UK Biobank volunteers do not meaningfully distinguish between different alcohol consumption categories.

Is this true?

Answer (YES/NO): NO